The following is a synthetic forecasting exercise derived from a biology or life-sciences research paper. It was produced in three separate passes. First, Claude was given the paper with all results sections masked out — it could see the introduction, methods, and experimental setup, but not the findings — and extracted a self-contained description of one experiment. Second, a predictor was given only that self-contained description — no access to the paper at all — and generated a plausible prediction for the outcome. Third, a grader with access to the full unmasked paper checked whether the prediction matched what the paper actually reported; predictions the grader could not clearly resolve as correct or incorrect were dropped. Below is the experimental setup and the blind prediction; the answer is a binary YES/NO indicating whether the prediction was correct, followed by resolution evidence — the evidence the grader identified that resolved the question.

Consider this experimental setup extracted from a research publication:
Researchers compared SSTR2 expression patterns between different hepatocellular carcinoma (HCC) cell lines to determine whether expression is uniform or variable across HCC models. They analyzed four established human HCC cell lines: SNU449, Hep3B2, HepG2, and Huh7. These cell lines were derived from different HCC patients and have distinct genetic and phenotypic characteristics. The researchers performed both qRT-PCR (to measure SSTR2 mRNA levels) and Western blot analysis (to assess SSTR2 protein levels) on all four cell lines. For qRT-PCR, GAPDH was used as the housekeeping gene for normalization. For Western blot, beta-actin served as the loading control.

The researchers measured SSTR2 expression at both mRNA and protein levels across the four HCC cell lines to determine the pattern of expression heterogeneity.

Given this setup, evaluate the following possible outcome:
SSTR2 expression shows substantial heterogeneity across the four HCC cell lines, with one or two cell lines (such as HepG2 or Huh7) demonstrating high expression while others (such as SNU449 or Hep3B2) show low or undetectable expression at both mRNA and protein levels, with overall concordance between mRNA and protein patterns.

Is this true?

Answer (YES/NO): NO